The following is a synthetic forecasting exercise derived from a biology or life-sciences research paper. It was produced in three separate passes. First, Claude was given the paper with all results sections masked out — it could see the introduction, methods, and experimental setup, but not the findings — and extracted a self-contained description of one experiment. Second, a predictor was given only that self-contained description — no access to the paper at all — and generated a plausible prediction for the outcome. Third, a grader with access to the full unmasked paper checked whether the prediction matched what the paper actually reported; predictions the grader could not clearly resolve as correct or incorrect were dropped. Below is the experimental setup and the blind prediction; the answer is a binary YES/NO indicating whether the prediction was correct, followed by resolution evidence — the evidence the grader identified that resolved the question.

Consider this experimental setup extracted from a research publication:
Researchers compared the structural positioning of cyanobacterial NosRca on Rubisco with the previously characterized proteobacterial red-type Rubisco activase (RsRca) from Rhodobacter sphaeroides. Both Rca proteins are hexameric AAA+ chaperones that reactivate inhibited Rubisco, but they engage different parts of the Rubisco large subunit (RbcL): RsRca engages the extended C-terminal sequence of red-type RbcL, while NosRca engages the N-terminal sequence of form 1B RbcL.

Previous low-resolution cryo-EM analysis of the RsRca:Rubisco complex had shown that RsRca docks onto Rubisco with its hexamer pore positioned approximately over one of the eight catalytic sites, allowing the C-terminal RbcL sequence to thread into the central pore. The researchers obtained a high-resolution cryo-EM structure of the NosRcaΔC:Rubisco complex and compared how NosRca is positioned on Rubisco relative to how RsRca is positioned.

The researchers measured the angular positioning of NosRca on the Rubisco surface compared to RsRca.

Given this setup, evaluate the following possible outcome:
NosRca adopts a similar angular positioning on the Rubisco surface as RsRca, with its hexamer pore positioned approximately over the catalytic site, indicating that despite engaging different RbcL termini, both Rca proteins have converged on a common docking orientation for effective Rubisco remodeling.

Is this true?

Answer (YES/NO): NO